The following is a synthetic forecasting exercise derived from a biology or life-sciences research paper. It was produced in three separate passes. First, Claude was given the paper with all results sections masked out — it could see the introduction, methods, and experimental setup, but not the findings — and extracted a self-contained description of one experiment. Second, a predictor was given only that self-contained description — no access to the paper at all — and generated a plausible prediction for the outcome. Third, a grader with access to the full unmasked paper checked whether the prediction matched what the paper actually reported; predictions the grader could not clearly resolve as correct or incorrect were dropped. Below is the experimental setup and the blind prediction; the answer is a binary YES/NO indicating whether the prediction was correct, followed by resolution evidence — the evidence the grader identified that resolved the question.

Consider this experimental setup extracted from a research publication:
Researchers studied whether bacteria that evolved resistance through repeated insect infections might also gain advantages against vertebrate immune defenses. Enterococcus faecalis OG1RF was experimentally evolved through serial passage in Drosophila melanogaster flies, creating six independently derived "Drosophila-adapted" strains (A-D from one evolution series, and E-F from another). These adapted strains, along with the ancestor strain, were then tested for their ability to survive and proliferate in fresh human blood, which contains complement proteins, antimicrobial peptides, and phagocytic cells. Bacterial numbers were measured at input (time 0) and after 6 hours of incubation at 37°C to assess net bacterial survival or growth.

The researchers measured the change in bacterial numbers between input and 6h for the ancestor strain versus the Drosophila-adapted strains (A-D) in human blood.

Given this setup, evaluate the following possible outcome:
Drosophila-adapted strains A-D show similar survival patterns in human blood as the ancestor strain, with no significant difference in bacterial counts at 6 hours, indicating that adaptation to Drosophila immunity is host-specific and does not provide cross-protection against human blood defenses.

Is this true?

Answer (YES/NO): NO